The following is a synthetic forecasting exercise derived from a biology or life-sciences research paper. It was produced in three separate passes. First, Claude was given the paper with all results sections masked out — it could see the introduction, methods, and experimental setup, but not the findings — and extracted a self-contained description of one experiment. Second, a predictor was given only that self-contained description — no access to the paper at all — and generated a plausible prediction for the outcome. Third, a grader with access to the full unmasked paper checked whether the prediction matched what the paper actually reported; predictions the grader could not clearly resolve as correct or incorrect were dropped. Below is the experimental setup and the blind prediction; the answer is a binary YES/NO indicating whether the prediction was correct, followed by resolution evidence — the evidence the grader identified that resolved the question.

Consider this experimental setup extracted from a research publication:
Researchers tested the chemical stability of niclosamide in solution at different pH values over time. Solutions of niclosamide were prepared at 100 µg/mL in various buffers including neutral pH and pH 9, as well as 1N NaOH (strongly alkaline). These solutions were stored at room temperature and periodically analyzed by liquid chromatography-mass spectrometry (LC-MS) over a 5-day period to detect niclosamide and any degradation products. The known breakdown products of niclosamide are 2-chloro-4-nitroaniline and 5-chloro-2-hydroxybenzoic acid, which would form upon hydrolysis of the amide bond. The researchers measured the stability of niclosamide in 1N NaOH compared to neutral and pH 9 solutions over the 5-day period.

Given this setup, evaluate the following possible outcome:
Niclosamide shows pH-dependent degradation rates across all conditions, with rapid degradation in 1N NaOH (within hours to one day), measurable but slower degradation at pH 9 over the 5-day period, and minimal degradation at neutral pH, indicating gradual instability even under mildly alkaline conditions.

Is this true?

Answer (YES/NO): NO